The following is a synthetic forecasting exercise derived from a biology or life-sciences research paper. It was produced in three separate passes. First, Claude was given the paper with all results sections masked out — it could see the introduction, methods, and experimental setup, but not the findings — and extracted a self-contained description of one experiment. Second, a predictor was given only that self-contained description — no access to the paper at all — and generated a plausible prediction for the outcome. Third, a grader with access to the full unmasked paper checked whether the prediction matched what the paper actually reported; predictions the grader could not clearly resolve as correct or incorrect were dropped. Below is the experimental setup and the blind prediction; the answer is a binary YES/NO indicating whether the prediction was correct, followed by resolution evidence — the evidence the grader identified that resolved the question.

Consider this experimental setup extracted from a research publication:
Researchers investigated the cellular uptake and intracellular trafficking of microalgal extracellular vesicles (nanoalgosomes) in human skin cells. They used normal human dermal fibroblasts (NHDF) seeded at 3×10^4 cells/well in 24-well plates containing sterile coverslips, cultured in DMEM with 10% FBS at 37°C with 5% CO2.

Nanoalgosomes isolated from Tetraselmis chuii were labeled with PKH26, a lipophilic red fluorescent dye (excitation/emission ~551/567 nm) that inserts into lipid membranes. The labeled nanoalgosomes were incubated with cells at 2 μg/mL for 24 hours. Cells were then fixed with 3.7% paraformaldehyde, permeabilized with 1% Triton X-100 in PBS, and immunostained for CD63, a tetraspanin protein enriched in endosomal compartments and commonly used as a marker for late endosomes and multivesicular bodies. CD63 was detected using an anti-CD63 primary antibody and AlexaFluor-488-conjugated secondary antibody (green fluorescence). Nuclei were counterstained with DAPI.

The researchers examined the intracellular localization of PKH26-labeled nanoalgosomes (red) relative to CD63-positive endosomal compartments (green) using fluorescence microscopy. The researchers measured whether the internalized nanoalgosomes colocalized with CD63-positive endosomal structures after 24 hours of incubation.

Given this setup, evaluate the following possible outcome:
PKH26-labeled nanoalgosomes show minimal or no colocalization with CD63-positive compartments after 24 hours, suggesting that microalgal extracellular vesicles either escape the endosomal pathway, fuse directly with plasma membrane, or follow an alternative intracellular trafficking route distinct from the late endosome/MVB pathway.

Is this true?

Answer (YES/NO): NO